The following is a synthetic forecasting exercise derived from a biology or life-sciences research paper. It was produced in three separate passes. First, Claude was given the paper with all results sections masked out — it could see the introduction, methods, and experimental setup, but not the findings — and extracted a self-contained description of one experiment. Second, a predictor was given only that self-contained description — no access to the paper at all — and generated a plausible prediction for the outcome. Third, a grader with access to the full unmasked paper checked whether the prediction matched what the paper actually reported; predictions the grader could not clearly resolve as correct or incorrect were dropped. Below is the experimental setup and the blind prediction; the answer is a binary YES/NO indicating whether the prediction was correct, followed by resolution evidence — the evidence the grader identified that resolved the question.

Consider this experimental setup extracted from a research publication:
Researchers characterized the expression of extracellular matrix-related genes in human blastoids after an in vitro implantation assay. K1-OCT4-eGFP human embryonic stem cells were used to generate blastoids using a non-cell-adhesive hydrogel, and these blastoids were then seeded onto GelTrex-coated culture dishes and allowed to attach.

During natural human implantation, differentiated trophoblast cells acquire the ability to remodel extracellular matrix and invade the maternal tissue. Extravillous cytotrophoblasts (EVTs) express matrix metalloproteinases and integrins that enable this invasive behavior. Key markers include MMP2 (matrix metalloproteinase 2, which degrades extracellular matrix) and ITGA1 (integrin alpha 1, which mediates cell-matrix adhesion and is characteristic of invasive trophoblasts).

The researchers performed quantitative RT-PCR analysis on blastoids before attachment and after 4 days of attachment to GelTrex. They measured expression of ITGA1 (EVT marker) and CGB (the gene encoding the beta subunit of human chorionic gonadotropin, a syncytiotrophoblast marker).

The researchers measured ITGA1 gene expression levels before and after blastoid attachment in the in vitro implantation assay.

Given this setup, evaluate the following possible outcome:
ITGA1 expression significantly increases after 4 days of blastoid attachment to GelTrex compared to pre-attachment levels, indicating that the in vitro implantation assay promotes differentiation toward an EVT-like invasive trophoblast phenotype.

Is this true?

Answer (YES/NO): YES